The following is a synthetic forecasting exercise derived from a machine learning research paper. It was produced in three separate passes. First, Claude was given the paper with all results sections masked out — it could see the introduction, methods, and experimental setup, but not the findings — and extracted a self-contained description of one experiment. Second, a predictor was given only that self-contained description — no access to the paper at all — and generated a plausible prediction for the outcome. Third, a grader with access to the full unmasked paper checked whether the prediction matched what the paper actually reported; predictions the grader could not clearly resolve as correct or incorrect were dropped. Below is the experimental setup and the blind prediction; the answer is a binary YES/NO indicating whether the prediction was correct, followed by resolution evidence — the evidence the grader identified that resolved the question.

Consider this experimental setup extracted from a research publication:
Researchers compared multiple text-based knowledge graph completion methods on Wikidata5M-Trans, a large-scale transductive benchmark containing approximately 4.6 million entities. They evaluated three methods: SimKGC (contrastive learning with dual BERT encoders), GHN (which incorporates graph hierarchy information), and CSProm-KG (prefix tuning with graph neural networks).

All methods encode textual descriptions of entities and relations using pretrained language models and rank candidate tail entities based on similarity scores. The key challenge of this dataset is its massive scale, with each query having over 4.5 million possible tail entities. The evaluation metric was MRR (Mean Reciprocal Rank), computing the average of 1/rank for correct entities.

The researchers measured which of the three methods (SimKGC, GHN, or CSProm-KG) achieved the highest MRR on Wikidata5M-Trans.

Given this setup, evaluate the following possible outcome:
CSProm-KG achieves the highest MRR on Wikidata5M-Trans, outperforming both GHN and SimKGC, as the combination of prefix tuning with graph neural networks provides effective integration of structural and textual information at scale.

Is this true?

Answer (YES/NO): YES